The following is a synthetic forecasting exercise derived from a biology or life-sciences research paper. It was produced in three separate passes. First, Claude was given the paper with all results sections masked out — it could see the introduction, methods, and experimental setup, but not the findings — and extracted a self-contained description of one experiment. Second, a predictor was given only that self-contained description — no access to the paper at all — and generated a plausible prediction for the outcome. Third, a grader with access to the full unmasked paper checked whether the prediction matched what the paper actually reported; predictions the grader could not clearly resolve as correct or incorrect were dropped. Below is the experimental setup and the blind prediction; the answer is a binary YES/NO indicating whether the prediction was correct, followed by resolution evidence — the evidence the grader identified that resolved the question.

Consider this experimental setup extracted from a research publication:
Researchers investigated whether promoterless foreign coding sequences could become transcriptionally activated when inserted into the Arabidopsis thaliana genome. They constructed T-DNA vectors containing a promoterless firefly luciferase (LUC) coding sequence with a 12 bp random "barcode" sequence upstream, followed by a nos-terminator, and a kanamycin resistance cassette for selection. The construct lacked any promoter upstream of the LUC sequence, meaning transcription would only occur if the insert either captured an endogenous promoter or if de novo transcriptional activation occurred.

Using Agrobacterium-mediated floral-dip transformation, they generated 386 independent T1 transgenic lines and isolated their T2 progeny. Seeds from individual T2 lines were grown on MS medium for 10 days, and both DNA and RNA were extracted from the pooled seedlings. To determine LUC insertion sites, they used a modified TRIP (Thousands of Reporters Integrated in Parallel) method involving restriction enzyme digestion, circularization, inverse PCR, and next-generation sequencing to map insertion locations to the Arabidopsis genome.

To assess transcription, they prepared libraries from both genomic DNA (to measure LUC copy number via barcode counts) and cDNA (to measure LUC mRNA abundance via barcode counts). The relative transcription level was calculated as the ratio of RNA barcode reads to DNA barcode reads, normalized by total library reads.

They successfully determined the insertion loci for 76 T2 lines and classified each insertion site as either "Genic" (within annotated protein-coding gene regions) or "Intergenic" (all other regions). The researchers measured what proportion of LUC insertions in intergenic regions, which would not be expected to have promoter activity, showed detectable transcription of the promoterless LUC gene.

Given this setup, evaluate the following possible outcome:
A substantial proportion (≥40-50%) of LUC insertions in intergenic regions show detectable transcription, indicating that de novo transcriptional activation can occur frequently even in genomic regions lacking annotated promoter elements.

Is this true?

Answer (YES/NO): NO